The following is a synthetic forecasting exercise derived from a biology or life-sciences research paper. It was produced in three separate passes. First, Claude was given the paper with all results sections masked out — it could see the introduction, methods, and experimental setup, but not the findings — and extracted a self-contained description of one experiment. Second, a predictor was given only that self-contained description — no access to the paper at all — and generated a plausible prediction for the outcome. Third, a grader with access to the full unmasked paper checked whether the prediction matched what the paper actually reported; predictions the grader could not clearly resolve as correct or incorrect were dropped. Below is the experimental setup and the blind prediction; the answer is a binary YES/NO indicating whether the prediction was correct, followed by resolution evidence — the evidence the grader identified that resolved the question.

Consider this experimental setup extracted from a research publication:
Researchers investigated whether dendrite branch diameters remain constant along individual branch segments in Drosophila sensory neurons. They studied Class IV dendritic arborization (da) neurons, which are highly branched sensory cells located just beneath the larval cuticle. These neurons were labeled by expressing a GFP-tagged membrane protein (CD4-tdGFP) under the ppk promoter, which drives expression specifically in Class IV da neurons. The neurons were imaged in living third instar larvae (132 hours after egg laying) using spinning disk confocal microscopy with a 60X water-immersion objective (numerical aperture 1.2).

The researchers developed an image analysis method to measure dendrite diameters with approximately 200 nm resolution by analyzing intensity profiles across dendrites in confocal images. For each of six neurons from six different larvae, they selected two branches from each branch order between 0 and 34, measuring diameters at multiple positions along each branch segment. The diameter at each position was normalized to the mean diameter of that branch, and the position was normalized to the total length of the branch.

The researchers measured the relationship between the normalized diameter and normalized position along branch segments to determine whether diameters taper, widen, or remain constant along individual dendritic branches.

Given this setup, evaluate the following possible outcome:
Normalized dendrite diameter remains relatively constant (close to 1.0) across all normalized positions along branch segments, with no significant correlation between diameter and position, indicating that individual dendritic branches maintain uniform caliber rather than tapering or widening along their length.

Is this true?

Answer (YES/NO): YES